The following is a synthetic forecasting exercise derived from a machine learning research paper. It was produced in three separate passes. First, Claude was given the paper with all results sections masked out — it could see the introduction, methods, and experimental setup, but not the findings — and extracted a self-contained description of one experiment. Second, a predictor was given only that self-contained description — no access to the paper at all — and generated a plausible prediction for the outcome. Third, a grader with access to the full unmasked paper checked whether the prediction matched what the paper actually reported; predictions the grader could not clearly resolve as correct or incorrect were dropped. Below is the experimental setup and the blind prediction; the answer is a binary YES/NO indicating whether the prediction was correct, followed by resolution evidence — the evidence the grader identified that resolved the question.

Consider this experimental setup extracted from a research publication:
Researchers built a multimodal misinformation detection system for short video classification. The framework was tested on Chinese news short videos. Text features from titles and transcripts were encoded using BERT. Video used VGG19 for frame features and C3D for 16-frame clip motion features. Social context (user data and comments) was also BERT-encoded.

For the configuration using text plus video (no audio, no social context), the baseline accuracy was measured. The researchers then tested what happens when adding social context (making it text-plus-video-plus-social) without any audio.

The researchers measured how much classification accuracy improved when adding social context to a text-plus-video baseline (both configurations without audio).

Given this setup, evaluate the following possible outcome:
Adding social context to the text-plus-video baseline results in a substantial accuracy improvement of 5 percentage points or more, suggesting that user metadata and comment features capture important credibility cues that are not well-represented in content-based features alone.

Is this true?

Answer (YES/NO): NO